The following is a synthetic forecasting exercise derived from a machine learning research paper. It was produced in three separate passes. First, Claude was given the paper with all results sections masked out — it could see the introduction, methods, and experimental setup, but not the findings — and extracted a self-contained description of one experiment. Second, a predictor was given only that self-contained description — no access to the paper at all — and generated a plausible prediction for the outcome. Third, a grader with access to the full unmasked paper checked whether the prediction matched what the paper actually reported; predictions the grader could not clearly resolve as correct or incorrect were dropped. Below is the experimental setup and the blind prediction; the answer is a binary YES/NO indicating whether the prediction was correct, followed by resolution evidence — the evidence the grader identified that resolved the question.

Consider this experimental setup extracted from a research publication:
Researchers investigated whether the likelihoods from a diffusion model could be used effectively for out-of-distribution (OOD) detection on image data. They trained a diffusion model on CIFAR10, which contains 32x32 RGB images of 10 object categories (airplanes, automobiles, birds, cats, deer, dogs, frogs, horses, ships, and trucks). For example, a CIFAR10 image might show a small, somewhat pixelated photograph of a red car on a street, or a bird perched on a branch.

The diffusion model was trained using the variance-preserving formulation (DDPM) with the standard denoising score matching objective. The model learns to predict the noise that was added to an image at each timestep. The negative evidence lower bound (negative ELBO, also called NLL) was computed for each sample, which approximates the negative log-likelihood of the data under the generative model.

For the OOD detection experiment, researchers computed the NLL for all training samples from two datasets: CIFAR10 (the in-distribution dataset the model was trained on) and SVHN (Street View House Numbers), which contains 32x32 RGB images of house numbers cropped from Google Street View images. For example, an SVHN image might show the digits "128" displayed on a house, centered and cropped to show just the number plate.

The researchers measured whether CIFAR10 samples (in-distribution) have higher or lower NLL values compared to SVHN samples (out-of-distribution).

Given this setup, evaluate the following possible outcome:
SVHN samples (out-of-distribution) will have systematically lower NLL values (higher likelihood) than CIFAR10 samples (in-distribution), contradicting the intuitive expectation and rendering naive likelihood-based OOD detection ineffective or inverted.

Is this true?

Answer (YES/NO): YES